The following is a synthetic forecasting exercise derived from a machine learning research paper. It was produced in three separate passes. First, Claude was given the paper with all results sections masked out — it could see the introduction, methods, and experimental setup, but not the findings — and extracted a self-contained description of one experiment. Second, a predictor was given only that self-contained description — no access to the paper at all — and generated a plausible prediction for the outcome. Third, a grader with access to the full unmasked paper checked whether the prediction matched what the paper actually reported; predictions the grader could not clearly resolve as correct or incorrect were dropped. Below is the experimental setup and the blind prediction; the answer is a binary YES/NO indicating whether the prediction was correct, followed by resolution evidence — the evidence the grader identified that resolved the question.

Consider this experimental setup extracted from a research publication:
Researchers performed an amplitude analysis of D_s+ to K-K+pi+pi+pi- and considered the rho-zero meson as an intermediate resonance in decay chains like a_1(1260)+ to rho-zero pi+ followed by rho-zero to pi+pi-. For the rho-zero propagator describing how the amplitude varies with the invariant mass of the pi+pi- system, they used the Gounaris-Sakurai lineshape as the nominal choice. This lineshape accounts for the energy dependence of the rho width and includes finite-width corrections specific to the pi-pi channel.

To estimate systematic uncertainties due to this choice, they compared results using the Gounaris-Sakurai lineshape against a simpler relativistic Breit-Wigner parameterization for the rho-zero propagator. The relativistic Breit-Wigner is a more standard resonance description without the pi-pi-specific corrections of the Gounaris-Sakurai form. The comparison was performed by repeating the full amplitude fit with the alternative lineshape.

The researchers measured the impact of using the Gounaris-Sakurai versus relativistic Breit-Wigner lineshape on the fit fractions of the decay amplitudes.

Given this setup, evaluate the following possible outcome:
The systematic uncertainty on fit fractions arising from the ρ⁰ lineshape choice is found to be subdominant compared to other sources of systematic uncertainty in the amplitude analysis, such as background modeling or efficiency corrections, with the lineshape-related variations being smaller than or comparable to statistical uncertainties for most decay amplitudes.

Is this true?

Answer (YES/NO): YES